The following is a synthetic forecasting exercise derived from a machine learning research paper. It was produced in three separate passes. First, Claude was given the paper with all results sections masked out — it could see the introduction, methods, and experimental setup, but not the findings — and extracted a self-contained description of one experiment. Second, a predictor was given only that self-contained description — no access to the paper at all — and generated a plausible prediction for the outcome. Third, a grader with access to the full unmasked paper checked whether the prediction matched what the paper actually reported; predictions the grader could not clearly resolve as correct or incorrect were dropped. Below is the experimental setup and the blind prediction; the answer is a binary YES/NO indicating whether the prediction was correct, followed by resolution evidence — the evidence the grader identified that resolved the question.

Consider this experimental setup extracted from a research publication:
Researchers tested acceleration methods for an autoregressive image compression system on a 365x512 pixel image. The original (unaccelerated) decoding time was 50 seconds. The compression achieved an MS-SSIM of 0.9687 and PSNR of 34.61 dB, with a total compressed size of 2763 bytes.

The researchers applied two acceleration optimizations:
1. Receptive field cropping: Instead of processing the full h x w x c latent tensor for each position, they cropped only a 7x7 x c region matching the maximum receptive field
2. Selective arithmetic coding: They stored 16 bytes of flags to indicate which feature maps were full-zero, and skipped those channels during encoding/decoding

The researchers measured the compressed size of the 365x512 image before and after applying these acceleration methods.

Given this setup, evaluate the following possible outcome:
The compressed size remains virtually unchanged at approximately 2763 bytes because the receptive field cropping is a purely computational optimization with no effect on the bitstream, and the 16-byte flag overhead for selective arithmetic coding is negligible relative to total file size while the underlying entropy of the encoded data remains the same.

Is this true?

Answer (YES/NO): NO